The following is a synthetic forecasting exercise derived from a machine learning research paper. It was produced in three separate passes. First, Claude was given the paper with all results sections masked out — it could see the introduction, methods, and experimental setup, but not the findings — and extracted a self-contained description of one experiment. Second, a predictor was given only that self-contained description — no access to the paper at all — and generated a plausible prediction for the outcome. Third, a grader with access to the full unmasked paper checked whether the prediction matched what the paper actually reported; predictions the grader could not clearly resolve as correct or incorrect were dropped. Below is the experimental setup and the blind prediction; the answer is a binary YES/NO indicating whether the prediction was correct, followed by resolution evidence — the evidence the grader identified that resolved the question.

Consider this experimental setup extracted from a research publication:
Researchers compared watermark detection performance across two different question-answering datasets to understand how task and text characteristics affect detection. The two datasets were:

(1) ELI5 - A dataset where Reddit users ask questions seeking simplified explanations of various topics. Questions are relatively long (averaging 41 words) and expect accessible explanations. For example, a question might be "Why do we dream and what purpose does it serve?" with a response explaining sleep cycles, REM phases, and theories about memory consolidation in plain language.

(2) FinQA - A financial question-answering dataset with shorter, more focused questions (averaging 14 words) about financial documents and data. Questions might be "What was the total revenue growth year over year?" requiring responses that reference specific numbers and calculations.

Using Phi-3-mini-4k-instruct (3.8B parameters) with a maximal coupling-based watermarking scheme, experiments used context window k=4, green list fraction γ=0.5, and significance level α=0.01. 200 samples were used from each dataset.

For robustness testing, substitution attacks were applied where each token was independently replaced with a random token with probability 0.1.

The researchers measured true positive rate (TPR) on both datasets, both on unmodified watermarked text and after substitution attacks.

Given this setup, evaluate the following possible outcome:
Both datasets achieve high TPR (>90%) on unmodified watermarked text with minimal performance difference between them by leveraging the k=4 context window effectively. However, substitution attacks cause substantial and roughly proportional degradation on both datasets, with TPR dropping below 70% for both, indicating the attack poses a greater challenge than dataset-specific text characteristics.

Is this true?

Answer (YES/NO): NO